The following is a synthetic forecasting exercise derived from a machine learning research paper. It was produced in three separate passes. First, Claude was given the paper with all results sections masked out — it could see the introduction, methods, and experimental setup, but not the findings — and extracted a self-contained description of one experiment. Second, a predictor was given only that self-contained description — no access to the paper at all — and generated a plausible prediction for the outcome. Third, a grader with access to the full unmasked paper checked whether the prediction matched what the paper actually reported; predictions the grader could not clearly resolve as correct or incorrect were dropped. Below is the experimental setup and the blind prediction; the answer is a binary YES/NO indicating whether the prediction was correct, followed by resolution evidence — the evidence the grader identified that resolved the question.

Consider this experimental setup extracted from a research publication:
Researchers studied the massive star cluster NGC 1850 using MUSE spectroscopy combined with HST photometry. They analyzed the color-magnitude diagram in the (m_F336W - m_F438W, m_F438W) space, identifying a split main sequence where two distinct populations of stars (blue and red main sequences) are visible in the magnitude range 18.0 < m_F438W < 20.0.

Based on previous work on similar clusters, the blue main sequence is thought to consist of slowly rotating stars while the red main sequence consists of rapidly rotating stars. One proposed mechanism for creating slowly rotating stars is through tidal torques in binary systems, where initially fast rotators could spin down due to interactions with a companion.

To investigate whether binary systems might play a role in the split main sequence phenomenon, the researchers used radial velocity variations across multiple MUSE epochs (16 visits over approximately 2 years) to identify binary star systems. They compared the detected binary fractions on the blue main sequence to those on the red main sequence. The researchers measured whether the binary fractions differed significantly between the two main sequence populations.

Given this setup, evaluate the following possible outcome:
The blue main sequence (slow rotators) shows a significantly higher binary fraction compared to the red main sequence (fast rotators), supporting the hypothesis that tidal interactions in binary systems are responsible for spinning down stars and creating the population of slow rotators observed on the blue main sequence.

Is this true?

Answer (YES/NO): NO